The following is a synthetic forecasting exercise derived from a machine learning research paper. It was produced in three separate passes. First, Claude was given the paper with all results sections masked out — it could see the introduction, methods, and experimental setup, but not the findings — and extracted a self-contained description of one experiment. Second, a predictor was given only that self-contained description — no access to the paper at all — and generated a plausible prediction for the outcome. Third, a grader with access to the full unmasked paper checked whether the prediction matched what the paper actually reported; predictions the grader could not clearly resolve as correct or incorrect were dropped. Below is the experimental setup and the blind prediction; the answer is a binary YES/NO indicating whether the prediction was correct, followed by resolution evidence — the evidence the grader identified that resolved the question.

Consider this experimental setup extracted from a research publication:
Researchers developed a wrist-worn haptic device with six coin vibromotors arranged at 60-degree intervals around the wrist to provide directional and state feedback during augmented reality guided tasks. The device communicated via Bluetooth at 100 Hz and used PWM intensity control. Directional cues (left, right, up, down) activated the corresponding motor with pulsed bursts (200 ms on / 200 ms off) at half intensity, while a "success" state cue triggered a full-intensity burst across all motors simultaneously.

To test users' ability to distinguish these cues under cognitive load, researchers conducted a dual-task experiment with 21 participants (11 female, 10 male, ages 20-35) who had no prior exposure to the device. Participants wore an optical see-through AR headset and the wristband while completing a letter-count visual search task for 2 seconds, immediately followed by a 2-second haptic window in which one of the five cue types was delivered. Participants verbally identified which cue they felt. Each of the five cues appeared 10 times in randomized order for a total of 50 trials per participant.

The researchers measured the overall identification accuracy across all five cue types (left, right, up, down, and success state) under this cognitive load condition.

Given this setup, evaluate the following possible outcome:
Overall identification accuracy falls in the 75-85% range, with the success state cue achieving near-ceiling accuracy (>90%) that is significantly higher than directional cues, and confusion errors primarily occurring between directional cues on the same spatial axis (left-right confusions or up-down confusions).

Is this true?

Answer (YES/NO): NO